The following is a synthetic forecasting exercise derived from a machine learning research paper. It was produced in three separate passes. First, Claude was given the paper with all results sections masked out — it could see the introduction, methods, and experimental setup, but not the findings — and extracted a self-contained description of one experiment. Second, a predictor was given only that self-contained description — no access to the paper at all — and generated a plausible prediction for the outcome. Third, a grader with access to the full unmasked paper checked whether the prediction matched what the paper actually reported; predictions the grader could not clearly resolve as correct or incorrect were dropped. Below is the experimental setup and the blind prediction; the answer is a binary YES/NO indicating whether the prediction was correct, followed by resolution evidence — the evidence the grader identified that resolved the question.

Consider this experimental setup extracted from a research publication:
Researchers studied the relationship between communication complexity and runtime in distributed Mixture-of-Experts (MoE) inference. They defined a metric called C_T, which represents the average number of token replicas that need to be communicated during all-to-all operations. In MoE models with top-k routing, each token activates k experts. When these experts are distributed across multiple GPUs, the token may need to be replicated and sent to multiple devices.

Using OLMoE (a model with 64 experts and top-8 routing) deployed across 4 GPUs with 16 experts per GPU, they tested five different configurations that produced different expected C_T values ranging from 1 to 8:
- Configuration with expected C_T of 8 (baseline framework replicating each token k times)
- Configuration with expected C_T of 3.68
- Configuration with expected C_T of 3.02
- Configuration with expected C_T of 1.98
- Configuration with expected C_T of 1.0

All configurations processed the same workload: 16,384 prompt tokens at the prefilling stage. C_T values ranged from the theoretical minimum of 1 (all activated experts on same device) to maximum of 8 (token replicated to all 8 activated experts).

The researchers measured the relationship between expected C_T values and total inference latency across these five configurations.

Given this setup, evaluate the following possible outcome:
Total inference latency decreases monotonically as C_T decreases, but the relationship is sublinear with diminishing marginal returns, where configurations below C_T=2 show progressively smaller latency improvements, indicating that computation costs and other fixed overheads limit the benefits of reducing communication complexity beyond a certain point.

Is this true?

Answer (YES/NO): NO